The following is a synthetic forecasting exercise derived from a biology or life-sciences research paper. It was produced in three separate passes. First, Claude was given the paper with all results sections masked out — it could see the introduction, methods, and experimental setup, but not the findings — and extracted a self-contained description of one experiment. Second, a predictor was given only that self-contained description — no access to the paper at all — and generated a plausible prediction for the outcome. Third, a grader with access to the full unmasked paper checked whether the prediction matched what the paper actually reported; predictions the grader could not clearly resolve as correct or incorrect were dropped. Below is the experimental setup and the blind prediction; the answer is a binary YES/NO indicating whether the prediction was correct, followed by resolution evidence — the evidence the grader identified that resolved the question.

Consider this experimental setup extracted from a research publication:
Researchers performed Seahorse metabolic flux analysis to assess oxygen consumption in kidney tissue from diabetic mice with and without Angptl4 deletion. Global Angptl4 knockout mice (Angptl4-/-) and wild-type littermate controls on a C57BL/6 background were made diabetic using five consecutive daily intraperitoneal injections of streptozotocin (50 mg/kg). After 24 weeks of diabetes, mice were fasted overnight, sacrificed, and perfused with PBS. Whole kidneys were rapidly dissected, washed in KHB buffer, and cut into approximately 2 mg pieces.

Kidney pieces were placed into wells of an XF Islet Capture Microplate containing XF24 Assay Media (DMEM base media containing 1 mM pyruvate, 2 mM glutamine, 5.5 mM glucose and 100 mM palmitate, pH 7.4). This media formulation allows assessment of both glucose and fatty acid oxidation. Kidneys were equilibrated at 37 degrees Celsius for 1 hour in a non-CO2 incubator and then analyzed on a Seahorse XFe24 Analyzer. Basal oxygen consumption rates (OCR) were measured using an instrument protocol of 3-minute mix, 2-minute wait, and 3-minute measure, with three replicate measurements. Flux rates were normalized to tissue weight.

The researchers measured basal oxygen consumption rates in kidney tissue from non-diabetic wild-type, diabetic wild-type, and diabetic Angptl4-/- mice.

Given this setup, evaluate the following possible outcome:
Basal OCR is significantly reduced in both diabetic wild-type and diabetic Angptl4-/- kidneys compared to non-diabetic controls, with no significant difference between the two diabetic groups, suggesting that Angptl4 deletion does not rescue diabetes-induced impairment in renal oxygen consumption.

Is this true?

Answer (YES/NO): NO